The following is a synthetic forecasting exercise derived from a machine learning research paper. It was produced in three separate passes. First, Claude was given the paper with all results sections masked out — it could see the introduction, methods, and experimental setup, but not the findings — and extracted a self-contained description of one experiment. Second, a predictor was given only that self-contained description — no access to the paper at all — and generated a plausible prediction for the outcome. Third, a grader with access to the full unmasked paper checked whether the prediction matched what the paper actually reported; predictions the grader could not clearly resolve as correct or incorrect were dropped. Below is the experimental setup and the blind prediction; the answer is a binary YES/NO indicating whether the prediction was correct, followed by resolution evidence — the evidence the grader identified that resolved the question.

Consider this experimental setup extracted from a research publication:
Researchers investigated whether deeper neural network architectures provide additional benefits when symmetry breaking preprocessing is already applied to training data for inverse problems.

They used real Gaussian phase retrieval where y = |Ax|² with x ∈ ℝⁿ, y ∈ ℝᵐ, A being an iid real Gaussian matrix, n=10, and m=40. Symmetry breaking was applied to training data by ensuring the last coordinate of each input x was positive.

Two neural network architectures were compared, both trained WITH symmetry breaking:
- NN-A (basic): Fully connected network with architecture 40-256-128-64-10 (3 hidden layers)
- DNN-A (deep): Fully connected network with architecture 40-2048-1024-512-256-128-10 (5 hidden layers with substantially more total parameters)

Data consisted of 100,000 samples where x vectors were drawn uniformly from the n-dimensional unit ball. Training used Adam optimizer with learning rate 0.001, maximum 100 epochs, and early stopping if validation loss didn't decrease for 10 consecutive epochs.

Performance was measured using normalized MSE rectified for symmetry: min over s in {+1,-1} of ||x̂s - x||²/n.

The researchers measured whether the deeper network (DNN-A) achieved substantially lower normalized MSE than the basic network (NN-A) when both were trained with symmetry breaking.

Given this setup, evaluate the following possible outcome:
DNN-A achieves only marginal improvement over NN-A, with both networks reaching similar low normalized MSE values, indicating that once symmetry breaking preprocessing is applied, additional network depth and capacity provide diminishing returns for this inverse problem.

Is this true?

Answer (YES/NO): YES